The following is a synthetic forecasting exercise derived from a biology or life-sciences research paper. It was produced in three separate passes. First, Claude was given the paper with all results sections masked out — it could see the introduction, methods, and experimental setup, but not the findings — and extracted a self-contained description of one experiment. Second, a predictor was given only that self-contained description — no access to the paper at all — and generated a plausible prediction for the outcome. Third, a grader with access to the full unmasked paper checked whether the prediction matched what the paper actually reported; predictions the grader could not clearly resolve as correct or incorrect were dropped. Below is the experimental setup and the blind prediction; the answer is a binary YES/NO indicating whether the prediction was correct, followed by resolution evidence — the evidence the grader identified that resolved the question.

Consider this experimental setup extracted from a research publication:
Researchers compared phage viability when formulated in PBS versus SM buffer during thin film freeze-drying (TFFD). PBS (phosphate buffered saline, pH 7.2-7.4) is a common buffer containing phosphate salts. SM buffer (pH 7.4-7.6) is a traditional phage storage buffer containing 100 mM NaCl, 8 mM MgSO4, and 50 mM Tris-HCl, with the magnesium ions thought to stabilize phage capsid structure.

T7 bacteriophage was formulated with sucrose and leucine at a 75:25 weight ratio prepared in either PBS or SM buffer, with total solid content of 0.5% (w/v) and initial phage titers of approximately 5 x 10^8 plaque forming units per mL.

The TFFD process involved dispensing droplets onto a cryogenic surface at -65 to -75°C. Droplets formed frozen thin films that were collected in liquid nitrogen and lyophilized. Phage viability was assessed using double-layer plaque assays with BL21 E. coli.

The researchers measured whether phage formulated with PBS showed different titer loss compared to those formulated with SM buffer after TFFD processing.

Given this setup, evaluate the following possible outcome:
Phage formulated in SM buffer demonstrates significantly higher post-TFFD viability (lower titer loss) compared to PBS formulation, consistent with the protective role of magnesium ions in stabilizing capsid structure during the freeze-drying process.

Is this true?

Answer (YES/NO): YES